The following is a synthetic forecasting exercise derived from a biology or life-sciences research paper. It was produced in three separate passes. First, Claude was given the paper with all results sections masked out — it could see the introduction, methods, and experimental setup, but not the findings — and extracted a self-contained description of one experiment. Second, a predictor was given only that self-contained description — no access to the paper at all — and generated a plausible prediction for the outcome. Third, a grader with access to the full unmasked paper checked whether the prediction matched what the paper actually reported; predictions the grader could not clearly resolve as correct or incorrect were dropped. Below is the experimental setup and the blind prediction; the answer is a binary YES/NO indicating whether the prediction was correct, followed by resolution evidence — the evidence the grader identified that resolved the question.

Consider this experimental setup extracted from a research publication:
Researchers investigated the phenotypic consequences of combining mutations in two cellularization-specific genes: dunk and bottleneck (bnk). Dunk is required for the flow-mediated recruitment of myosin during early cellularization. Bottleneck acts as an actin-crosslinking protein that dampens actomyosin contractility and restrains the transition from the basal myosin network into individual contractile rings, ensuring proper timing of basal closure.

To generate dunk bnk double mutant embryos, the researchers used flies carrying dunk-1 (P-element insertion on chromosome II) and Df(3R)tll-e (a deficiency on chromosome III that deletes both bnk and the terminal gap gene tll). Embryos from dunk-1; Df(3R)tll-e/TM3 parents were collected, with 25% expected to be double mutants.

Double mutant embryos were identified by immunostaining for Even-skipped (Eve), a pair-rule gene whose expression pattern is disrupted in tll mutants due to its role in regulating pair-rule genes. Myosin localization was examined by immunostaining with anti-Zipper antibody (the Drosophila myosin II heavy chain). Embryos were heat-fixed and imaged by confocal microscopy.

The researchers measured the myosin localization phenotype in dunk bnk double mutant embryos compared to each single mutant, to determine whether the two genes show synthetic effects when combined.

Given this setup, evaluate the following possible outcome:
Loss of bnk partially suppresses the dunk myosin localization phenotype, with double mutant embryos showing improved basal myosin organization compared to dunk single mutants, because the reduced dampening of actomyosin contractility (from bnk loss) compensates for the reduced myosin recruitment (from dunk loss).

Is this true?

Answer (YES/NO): NO